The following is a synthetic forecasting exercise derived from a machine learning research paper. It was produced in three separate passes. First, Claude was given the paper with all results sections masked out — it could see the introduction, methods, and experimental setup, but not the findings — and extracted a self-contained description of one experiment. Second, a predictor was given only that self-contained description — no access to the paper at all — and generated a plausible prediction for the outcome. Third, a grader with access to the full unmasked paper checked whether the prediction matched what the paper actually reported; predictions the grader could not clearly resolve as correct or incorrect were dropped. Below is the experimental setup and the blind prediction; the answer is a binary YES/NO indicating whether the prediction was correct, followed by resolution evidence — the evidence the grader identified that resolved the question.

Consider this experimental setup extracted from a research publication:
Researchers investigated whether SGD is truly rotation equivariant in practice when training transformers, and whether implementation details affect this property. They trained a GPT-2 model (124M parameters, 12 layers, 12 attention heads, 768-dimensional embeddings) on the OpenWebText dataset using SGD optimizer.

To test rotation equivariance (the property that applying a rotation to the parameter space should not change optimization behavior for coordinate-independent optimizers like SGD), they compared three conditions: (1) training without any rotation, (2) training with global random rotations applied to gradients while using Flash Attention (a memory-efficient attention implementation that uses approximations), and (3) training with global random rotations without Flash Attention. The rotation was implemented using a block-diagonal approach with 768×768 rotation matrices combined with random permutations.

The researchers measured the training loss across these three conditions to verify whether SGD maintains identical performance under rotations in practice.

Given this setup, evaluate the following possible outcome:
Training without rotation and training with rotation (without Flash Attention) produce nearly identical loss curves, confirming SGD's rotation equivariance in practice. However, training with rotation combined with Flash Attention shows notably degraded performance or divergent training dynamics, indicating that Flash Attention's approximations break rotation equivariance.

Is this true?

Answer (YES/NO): NO